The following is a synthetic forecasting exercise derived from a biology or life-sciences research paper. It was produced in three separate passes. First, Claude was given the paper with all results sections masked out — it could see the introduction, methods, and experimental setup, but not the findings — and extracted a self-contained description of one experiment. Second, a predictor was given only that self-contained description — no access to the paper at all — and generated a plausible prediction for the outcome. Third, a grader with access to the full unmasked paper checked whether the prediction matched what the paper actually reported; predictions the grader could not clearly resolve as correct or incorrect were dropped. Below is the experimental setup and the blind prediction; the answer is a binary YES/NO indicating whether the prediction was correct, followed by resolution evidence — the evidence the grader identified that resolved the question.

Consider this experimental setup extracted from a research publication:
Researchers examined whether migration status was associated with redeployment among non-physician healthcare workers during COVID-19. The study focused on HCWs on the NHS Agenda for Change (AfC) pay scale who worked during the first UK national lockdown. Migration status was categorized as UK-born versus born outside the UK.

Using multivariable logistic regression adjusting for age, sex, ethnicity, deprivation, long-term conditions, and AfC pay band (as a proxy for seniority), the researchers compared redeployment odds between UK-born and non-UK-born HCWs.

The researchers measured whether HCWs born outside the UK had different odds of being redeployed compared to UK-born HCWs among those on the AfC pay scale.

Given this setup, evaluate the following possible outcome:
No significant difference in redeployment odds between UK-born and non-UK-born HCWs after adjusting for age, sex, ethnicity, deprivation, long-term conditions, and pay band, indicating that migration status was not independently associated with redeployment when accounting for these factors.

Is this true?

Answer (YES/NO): NO